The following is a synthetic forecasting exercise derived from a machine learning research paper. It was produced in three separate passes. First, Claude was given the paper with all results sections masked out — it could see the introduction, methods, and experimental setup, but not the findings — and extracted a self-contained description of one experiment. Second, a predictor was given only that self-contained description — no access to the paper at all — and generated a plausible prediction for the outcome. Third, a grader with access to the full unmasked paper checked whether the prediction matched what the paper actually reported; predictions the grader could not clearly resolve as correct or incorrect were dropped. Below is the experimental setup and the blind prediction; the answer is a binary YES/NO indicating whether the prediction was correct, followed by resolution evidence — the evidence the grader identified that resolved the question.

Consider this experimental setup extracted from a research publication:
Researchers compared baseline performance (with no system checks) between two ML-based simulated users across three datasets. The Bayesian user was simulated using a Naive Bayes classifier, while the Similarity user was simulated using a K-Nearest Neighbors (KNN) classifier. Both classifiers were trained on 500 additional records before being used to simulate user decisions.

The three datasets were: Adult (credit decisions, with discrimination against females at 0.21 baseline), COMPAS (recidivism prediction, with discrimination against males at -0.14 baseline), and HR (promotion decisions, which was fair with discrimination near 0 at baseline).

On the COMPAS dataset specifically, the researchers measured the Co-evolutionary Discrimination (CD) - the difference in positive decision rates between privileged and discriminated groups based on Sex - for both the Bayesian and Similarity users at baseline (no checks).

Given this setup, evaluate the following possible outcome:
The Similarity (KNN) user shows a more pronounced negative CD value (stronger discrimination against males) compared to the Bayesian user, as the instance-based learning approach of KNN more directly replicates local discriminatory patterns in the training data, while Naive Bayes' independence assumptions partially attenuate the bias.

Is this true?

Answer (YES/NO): YES